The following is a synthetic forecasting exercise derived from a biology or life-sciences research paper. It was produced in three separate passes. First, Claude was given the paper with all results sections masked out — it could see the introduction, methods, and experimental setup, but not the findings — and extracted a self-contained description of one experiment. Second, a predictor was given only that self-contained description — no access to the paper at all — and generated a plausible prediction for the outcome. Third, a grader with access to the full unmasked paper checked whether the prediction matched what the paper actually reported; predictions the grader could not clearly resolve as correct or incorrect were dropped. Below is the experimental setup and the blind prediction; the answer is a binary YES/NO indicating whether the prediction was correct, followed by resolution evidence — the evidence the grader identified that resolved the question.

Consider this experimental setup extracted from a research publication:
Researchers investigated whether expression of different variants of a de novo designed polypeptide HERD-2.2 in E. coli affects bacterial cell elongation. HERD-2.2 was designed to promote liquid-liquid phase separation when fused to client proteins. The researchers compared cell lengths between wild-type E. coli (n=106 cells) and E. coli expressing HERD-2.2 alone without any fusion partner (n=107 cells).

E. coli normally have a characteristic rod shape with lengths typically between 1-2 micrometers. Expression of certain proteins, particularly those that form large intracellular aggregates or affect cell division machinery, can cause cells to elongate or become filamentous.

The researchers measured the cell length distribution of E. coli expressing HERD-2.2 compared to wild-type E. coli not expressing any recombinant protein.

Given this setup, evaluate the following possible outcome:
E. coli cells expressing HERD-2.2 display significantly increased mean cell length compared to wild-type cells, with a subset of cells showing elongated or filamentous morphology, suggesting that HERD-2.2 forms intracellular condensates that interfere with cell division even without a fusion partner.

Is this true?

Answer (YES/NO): NO